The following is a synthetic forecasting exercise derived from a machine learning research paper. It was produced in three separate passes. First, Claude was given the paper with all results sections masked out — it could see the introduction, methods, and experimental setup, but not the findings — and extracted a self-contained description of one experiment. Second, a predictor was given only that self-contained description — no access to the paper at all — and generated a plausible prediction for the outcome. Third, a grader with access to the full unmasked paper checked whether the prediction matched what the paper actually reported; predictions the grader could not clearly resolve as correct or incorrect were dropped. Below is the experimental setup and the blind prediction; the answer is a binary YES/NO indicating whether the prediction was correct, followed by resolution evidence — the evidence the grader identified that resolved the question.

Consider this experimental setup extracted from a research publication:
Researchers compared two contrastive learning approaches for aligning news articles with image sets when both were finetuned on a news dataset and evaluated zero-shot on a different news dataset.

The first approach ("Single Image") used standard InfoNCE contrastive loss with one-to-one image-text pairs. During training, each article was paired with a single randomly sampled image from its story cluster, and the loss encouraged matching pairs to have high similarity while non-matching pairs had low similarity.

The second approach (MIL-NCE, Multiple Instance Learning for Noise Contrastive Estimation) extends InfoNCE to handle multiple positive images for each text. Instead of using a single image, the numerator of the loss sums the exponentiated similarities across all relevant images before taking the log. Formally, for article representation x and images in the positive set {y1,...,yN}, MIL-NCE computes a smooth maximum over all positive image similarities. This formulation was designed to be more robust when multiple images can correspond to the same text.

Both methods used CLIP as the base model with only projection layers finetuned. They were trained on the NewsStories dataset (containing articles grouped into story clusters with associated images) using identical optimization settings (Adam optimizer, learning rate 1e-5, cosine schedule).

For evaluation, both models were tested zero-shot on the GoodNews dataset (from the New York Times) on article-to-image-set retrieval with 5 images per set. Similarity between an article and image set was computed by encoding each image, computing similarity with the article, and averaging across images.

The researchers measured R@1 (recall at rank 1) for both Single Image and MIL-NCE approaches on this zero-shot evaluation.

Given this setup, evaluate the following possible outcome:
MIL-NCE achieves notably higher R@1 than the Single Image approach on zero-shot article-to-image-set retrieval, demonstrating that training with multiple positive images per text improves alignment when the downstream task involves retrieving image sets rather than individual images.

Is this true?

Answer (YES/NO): NO